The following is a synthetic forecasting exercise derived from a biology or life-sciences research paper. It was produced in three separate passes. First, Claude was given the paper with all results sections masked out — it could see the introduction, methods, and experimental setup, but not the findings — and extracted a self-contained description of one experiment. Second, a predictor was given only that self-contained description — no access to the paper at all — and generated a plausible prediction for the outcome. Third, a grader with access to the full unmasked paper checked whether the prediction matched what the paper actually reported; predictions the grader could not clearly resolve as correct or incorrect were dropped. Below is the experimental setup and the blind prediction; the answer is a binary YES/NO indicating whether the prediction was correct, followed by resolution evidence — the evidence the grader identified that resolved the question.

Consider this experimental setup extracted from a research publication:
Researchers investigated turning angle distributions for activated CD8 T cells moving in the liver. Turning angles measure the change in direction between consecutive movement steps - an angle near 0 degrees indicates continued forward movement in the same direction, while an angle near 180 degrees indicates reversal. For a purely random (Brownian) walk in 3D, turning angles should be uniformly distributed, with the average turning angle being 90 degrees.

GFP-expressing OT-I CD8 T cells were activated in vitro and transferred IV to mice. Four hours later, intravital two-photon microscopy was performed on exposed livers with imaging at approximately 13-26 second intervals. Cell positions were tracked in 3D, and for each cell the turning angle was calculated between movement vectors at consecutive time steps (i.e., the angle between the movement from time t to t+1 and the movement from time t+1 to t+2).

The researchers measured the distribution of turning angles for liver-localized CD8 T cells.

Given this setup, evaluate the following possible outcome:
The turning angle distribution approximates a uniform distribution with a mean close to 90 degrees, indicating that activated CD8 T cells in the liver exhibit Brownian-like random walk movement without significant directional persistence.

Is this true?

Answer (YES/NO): NO